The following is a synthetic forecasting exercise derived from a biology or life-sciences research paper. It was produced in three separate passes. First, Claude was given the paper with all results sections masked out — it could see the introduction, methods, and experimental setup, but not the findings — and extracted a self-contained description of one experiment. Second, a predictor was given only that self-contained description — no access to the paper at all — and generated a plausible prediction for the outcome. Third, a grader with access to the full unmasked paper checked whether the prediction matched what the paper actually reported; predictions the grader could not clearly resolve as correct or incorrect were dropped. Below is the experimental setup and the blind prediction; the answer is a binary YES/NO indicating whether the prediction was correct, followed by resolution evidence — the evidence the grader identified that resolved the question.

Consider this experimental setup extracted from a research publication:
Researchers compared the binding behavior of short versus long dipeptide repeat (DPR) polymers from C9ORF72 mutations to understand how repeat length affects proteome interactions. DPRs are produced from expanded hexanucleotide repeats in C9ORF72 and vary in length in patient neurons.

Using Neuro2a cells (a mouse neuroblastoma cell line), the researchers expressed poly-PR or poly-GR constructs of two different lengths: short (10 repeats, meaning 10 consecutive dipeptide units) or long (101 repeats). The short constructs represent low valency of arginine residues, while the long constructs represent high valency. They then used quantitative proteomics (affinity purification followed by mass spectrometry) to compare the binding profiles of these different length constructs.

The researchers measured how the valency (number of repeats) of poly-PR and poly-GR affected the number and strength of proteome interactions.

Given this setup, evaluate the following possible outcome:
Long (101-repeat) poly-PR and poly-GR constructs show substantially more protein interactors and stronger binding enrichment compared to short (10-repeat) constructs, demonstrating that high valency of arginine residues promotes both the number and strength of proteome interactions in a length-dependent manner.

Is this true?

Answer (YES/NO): YES